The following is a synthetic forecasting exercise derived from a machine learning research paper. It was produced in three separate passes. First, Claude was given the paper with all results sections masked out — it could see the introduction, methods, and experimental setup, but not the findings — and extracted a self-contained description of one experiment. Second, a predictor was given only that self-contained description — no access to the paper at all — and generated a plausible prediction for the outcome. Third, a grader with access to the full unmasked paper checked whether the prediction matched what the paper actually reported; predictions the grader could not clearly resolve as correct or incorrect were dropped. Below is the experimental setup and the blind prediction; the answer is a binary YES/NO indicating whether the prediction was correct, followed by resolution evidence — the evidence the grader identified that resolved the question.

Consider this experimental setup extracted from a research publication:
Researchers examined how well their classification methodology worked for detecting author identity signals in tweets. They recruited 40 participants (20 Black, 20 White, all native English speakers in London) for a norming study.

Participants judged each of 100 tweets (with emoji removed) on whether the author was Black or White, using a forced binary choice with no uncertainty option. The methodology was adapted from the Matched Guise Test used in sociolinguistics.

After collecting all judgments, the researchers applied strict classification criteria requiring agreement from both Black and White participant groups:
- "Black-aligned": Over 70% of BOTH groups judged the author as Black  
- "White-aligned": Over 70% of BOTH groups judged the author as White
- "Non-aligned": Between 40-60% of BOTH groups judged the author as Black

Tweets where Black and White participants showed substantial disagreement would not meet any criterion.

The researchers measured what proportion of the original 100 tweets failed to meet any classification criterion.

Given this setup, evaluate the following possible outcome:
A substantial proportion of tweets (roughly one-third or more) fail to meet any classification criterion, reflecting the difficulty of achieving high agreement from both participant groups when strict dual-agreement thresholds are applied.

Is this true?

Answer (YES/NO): YES